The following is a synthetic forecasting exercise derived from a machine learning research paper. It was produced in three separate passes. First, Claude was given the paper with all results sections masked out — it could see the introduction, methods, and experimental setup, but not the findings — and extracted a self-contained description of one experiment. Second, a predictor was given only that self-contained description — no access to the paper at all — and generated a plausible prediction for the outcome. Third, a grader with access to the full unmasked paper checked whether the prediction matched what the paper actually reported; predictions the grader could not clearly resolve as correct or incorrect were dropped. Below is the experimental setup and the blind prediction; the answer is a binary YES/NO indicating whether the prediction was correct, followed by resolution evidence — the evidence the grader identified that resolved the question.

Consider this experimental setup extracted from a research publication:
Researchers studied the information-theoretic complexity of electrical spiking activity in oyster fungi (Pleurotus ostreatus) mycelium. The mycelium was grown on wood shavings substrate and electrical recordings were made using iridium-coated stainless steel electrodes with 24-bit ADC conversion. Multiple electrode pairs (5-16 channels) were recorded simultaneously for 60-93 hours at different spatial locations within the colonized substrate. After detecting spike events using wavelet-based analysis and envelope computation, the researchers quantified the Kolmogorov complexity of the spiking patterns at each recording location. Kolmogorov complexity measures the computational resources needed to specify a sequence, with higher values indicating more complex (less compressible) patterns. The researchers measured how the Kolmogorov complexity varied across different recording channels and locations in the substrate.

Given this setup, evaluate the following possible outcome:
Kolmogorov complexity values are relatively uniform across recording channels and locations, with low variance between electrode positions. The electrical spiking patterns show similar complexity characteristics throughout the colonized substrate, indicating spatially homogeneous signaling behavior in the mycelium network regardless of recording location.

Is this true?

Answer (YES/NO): NO